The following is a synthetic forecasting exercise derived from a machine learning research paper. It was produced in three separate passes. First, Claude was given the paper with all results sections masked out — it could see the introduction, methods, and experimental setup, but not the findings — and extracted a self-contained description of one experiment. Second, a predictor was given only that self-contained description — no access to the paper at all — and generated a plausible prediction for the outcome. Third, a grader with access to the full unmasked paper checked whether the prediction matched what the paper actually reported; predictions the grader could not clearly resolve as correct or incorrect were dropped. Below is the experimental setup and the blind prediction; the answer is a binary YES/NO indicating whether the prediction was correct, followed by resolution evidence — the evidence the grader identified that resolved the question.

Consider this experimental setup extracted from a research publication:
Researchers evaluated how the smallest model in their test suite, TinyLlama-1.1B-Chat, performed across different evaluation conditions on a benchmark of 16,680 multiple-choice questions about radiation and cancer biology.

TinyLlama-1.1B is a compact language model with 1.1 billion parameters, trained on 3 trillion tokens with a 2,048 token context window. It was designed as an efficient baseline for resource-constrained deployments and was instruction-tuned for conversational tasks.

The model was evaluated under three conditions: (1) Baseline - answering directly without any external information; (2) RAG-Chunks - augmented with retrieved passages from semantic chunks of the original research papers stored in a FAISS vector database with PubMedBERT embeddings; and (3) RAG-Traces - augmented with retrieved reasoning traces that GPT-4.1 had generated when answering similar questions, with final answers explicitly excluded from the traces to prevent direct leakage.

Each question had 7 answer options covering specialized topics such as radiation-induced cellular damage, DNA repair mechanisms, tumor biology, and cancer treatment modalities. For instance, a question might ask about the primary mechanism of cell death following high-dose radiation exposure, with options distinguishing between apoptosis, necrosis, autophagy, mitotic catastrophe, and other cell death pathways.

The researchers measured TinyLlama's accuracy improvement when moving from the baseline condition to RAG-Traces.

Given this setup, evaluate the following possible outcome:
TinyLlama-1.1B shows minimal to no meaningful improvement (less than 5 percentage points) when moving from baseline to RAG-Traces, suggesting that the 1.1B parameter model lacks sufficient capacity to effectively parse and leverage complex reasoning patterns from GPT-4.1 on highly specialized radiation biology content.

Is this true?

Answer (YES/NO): NO